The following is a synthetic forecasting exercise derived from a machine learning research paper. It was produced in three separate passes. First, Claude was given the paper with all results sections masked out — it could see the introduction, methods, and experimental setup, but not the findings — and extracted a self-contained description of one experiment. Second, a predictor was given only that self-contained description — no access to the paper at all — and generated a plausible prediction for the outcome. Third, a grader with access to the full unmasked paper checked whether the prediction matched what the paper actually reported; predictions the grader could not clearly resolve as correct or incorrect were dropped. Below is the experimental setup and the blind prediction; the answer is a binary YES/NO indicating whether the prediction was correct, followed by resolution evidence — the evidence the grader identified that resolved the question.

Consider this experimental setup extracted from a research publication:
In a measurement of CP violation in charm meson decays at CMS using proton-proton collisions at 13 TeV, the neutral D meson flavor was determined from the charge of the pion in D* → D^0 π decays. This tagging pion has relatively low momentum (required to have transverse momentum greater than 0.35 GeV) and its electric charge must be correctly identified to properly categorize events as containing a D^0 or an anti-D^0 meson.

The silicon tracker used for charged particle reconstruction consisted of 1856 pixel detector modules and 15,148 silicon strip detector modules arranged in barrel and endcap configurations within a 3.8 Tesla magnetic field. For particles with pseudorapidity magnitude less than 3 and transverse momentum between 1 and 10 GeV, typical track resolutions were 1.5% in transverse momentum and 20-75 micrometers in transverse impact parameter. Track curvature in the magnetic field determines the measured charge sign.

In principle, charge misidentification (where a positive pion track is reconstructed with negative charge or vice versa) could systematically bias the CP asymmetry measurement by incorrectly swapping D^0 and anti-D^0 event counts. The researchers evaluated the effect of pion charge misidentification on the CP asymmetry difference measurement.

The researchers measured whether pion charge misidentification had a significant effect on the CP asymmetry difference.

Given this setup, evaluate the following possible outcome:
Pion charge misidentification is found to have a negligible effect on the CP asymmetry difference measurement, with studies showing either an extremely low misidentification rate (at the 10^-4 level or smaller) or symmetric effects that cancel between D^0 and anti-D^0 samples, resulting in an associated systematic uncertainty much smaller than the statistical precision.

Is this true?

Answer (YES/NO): YES